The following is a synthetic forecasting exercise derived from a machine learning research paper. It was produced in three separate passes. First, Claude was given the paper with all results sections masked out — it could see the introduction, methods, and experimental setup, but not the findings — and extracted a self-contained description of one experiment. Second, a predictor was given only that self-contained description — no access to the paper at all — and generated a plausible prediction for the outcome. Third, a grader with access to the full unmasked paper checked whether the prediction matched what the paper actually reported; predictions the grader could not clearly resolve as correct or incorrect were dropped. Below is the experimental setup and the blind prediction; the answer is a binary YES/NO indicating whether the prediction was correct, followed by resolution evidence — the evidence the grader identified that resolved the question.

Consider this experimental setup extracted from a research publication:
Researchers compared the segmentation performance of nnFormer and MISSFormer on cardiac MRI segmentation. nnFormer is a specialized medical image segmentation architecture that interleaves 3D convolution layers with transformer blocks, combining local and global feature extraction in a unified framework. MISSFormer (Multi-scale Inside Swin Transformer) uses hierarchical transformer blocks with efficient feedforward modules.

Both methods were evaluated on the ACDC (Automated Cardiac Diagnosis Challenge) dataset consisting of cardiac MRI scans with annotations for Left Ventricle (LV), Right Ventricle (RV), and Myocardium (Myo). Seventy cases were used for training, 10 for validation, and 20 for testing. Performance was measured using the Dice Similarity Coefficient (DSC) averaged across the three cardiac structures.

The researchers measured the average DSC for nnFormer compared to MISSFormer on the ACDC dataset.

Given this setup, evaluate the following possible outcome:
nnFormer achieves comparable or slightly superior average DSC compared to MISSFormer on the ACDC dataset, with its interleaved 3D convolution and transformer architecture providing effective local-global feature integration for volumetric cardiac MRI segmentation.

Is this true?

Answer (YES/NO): YES